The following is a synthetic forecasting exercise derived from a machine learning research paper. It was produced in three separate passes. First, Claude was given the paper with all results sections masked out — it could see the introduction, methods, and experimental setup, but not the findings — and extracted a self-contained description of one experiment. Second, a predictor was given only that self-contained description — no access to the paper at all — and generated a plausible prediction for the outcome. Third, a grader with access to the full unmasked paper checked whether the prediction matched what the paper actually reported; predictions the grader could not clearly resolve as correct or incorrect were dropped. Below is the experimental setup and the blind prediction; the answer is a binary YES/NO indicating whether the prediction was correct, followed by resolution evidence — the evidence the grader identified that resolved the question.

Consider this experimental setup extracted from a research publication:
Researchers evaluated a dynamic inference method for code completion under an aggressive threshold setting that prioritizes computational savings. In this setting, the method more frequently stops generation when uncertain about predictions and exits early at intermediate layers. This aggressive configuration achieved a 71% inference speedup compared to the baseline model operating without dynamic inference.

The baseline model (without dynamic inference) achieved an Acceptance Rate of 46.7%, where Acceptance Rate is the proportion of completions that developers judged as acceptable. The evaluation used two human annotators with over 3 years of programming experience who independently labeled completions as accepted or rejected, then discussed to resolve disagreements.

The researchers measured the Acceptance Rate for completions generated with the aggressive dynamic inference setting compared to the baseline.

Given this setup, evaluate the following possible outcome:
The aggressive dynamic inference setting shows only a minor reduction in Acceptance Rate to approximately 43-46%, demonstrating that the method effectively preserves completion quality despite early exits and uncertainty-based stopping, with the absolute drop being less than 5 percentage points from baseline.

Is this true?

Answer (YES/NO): YES